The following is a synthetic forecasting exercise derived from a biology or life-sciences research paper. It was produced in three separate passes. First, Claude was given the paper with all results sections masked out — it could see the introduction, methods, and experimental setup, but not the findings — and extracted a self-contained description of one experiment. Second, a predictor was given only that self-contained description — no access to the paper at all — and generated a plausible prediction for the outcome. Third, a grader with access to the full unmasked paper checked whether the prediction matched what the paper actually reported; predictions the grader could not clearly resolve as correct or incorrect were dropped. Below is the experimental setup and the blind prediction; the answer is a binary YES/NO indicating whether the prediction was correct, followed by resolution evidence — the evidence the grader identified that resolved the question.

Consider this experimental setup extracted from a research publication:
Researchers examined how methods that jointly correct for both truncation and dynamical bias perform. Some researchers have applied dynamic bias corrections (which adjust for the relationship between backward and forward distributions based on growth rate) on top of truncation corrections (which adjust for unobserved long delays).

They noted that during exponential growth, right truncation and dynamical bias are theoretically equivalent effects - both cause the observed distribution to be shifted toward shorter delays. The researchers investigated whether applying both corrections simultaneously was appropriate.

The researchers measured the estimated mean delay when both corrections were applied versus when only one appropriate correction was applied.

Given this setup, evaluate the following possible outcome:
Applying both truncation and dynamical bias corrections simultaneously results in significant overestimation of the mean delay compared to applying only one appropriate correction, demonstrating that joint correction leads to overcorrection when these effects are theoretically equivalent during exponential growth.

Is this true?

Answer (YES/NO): YES